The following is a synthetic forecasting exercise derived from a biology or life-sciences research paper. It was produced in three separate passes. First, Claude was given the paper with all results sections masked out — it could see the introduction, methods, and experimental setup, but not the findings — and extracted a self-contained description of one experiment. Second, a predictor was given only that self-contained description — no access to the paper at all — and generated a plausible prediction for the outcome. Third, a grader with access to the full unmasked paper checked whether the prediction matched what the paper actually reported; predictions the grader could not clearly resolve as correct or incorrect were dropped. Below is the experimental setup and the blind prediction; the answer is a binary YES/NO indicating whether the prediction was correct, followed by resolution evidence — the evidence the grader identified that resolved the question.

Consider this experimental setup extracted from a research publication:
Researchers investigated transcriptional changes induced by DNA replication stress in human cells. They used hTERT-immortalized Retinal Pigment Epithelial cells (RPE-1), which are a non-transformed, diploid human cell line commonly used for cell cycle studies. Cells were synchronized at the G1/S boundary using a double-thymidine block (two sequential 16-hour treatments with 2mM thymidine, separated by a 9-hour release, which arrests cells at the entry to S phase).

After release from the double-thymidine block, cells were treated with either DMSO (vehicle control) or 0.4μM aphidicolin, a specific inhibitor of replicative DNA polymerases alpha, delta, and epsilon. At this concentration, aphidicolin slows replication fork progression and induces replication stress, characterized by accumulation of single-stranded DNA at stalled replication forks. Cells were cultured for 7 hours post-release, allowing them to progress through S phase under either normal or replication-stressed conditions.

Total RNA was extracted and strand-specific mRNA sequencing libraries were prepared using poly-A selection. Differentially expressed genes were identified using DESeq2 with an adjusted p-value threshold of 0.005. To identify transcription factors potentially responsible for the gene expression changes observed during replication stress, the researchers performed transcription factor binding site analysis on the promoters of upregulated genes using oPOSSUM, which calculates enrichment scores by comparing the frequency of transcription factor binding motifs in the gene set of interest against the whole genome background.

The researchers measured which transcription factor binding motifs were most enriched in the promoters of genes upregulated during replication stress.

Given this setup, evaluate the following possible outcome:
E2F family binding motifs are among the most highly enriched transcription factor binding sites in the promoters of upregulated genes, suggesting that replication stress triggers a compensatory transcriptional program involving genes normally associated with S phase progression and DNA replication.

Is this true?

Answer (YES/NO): NO